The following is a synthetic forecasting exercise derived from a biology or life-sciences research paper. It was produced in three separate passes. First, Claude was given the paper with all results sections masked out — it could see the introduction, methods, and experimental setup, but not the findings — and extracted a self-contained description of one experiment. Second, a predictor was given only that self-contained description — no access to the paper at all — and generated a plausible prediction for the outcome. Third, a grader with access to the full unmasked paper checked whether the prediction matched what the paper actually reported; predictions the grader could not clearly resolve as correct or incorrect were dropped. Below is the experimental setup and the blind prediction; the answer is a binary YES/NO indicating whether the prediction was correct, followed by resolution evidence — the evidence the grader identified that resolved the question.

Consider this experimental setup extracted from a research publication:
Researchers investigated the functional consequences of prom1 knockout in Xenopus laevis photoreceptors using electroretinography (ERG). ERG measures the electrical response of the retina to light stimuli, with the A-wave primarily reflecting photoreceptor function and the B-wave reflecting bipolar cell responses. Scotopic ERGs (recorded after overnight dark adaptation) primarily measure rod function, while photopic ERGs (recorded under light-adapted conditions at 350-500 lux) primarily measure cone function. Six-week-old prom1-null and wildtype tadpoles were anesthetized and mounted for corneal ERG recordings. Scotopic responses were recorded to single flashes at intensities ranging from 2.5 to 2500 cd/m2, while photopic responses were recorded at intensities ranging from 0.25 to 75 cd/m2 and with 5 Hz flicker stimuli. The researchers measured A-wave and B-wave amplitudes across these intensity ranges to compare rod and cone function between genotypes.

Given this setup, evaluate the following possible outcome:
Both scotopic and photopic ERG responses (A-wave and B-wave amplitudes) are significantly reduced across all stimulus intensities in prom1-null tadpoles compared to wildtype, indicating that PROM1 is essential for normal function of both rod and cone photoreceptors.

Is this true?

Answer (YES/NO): NO